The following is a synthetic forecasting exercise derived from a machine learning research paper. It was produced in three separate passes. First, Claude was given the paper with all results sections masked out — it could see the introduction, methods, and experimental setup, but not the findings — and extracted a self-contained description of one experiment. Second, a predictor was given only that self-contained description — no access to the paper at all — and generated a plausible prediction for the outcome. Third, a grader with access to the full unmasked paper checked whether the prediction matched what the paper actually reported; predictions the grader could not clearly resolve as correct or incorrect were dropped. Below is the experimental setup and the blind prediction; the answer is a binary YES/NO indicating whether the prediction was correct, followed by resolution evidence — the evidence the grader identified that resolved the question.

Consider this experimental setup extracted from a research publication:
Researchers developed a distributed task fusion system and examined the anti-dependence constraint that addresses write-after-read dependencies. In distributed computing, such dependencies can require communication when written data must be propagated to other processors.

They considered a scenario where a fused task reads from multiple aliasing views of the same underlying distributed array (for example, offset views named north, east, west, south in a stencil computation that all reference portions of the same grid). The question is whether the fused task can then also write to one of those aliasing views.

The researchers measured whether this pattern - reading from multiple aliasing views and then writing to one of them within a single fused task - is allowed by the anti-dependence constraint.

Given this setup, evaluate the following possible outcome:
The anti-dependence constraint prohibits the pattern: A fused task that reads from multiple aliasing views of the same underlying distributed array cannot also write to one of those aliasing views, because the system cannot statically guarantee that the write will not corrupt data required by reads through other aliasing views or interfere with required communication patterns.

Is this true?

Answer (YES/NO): YES